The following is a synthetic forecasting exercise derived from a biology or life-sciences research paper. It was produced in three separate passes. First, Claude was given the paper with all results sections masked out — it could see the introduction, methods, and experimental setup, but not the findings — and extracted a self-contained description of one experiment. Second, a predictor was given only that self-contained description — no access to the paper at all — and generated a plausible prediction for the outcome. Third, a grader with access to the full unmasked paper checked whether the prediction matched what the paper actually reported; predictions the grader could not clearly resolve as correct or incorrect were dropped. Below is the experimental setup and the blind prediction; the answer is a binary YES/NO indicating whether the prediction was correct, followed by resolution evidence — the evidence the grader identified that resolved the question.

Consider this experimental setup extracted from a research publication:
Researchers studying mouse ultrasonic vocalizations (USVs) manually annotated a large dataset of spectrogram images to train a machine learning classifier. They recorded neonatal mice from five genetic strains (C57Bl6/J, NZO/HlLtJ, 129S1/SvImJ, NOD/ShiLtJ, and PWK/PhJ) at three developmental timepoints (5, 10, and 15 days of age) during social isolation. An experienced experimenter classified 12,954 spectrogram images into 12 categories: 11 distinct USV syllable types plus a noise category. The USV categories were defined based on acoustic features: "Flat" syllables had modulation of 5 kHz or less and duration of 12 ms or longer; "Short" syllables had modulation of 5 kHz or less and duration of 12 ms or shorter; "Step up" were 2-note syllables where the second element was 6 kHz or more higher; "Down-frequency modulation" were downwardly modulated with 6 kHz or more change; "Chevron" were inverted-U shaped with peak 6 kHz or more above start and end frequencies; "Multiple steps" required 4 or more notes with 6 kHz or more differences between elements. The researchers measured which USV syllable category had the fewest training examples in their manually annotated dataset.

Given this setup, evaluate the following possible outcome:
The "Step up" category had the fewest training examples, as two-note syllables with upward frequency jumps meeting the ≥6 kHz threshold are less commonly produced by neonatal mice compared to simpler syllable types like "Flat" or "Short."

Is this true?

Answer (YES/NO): NO